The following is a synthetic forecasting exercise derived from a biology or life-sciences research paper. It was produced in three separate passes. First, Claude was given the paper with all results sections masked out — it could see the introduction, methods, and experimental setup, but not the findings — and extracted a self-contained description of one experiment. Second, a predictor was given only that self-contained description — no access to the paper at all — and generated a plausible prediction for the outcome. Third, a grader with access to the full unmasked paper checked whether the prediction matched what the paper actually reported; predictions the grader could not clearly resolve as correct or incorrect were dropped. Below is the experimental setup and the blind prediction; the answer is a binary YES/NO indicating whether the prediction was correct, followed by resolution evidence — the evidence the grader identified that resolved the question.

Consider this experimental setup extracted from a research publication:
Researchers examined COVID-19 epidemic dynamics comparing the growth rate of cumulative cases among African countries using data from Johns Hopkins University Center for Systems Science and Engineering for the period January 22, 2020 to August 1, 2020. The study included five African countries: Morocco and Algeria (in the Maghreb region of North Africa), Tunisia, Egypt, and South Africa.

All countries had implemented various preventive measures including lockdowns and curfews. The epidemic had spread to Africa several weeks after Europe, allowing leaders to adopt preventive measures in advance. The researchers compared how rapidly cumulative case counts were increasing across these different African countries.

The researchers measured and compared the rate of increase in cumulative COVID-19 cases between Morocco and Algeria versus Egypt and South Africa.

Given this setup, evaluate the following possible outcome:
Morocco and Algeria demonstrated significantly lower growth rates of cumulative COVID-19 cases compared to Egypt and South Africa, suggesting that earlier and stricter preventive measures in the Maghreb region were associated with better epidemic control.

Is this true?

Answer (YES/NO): YES